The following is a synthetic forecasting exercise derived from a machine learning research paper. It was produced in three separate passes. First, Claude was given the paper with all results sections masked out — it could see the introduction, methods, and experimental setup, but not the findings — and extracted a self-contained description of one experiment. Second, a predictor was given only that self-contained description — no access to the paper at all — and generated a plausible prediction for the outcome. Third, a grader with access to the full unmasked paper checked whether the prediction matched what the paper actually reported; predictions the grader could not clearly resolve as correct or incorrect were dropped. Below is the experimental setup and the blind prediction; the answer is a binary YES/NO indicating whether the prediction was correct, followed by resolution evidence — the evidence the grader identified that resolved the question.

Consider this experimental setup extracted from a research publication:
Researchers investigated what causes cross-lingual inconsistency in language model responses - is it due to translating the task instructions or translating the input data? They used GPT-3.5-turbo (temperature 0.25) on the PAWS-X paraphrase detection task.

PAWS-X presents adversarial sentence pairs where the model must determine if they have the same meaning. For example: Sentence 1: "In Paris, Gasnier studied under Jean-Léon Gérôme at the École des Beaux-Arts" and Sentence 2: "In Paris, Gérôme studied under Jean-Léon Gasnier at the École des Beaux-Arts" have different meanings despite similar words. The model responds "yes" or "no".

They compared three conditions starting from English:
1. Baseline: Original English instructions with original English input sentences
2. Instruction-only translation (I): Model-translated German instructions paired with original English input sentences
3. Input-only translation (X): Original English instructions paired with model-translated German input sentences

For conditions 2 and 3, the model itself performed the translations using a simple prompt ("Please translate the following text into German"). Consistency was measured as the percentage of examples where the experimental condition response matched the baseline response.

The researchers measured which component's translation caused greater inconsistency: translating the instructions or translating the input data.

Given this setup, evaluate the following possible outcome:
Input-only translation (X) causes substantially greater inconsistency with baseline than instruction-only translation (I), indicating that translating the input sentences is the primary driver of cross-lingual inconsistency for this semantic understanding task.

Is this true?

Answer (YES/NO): YES